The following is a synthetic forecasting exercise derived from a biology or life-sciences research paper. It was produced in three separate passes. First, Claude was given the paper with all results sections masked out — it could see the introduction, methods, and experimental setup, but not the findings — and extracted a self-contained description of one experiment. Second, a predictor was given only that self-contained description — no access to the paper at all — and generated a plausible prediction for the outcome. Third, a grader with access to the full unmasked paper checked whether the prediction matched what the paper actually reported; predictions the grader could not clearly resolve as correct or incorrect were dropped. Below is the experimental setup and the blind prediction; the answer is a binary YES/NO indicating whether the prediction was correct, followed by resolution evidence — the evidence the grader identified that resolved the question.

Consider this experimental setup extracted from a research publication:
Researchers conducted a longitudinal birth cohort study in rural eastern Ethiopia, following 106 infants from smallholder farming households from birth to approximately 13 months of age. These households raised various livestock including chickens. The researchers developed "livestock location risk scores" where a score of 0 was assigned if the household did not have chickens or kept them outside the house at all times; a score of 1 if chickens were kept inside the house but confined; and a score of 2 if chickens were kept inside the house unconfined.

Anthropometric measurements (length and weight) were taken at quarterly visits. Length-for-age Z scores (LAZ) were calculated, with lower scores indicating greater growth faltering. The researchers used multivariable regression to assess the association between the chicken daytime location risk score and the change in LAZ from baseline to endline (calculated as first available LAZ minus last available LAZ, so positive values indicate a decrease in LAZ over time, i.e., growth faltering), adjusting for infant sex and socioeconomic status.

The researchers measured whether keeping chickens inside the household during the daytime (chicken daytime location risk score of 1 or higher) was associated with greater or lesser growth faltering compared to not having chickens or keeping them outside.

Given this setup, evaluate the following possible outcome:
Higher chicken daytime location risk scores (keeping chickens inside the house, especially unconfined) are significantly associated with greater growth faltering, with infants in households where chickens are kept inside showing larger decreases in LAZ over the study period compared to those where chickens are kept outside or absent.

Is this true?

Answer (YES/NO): NO